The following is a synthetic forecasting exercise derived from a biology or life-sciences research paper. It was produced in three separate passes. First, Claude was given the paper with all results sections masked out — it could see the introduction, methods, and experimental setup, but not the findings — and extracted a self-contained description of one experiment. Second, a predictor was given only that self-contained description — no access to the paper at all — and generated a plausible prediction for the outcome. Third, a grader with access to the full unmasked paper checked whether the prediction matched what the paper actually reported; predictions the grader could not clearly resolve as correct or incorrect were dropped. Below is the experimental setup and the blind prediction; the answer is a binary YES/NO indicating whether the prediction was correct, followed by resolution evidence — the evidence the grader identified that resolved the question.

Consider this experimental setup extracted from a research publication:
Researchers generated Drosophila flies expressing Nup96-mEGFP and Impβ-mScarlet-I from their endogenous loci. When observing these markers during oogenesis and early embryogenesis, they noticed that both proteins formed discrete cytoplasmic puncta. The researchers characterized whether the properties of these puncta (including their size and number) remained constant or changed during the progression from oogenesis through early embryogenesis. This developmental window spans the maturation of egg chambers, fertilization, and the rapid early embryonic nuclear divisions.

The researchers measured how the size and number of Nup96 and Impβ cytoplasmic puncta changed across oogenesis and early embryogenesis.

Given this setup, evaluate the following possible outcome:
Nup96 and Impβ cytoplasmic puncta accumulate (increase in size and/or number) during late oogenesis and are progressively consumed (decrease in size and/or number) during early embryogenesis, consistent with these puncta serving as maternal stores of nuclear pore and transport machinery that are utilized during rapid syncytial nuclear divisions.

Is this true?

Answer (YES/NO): YES